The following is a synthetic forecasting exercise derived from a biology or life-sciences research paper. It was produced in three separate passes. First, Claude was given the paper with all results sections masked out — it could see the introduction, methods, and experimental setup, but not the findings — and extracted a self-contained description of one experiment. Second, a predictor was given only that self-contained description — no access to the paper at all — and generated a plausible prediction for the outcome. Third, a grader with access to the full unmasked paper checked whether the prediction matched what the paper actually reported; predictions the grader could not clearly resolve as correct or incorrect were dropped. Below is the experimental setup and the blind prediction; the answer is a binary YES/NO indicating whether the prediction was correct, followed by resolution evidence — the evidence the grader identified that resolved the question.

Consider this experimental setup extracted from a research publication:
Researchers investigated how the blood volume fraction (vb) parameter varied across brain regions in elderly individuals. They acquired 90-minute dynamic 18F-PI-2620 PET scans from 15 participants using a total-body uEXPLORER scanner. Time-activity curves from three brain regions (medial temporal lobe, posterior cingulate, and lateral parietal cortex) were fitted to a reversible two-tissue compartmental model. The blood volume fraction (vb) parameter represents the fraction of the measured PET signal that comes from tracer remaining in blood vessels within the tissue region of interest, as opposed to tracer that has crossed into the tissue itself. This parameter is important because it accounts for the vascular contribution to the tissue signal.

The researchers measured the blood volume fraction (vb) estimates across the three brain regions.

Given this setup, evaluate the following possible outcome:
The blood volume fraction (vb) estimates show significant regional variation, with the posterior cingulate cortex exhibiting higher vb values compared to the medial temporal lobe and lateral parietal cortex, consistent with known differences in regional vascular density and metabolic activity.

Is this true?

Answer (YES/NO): NO